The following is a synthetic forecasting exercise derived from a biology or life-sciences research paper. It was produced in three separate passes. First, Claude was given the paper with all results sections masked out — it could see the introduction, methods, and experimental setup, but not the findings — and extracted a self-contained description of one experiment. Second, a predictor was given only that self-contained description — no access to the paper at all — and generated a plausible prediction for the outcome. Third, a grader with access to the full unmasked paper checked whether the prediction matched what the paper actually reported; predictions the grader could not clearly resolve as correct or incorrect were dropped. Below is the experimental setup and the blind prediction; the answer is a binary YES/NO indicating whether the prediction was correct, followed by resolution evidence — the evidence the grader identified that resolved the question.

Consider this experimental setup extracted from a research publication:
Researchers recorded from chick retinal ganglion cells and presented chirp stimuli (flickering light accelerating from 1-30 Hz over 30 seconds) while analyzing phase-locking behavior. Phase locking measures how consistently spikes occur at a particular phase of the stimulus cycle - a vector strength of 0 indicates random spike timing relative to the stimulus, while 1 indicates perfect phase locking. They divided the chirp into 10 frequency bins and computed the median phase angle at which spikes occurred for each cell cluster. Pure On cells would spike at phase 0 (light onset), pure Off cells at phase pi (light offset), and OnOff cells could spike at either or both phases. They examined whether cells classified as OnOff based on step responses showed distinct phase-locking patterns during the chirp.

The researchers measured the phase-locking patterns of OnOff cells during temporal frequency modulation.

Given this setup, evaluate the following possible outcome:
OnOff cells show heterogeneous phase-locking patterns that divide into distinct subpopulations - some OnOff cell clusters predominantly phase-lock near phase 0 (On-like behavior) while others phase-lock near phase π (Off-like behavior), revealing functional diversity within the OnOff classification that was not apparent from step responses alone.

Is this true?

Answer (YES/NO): NO